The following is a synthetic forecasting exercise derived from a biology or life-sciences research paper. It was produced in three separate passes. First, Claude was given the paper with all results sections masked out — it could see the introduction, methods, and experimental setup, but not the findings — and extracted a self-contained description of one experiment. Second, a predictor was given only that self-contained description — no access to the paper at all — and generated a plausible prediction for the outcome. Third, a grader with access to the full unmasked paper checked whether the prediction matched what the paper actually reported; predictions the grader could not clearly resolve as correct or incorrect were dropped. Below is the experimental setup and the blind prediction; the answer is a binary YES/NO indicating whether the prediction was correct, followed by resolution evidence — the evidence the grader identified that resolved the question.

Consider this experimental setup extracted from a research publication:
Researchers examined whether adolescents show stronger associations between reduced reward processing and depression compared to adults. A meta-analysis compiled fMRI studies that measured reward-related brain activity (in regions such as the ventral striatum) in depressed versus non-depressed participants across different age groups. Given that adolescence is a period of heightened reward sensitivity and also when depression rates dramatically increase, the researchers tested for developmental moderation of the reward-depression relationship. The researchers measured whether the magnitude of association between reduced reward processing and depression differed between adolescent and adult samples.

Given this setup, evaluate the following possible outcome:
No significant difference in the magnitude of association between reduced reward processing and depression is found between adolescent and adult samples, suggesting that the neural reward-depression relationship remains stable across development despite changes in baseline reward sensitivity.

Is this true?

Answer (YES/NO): NO